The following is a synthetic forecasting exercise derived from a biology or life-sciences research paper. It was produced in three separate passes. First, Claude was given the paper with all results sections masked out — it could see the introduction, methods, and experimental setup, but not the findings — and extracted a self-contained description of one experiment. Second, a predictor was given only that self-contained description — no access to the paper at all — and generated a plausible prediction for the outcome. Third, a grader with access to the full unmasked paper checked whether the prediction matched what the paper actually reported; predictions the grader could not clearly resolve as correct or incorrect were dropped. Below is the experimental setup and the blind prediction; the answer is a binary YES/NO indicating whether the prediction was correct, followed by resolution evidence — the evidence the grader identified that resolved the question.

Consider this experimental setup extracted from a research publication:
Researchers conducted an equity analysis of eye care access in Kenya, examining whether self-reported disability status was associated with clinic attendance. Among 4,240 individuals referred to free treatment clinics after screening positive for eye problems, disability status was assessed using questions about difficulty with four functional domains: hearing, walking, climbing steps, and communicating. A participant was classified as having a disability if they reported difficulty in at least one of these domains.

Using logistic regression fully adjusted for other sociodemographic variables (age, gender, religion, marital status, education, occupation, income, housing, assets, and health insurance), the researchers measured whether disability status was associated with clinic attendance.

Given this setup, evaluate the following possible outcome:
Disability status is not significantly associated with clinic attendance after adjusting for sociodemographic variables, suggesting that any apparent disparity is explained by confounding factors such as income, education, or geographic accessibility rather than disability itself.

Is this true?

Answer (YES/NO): YES